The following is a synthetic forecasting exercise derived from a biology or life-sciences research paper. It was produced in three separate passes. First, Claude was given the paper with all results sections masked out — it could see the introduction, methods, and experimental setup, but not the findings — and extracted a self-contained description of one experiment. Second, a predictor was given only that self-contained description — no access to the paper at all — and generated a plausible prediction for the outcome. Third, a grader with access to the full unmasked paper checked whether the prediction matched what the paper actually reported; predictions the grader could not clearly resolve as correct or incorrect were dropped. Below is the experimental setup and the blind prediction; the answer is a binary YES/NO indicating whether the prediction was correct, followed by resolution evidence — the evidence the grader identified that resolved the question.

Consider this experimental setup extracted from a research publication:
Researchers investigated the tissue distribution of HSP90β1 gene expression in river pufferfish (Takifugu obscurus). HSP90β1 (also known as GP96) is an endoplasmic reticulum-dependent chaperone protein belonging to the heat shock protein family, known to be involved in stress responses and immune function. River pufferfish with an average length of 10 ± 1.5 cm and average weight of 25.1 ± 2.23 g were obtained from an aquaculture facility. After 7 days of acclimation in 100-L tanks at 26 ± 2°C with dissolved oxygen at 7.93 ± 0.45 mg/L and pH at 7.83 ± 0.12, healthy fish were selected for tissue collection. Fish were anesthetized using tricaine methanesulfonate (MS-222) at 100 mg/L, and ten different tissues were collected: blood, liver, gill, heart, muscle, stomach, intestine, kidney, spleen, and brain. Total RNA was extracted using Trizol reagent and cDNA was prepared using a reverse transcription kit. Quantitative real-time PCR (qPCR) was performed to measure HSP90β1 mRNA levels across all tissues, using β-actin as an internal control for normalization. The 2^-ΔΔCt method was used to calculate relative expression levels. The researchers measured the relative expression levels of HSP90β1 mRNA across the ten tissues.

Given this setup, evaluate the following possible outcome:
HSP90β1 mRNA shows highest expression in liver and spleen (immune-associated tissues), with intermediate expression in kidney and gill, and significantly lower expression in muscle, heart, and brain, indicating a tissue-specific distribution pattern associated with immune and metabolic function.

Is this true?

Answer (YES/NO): NO